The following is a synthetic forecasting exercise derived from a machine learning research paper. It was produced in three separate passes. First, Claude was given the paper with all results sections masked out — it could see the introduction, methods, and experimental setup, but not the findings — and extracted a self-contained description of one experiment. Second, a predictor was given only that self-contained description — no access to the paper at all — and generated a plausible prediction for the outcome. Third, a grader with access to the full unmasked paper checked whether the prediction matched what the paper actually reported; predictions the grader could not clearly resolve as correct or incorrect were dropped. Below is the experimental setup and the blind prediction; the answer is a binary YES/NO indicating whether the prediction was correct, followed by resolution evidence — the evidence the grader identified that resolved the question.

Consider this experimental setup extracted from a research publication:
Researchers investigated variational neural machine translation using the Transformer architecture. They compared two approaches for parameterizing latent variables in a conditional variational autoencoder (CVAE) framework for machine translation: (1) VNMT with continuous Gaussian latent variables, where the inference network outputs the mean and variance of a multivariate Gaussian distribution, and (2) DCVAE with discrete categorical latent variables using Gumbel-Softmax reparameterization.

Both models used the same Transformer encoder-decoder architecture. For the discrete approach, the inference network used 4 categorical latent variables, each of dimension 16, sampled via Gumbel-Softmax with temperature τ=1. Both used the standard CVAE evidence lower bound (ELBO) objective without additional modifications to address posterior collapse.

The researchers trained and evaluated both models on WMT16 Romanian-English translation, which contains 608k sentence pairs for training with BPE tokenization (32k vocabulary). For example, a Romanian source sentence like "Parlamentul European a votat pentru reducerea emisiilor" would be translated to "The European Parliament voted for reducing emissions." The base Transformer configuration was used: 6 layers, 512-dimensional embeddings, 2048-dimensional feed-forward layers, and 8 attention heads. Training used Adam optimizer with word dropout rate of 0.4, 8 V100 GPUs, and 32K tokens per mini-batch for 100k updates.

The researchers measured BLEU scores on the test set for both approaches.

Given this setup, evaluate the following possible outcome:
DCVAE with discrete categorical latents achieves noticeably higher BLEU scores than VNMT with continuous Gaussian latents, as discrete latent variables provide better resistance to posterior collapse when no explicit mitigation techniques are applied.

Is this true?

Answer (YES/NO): NO